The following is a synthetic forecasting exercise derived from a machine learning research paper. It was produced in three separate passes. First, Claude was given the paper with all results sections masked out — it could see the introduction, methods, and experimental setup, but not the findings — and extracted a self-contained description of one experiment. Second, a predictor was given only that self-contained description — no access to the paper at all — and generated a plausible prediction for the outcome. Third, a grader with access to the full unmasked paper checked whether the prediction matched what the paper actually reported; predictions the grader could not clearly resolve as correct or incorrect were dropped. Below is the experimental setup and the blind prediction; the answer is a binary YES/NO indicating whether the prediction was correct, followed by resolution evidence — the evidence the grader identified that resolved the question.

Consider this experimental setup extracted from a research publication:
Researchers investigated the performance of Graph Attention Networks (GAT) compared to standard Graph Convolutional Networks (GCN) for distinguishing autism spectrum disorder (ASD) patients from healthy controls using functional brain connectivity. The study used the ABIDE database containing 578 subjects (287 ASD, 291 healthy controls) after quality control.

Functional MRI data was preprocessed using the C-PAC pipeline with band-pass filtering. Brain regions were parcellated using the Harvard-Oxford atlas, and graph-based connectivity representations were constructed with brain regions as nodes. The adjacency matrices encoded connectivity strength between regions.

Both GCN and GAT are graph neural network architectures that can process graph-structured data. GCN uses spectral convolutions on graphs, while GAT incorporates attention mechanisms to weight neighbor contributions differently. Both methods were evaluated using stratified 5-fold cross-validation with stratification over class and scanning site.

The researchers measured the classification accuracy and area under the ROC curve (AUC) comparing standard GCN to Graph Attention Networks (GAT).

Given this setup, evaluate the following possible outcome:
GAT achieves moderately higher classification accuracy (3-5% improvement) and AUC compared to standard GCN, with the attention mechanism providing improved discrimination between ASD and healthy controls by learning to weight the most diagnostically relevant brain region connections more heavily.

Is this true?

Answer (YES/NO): NO